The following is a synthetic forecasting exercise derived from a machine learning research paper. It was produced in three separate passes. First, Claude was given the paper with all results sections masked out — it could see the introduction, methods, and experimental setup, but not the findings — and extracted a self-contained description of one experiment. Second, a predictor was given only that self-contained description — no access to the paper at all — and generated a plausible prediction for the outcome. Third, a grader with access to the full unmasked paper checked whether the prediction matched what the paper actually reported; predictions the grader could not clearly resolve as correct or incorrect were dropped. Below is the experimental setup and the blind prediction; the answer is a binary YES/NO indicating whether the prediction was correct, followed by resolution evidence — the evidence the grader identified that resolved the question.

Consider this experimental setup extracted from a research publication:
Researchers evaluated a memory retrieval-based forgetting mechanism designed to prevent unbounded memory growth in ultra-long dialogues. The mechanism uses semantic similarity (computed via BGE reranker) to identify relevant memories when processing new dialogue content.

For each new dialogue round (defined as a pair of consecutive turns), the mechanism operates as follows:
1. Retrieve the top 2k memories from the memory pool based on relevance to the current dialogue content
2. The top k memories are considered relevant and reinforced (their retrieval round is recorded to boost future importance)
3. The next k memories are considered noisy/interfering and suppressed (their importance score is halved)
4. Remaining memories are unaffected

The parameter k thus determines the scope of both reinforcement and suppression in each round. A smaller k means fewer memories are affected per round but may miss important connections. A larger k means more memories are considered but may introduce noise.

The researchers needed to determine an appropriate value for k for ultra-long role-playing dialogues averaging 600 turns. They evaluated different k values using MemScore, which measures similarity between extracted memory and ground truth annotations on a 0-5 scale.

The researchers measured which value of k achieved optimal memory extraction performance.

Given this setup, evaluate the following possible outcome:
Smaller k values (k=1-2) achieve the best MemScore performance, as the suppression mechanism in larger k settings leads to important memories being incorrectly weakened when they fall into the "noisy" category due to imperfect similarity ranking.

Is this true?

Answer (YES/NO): NO